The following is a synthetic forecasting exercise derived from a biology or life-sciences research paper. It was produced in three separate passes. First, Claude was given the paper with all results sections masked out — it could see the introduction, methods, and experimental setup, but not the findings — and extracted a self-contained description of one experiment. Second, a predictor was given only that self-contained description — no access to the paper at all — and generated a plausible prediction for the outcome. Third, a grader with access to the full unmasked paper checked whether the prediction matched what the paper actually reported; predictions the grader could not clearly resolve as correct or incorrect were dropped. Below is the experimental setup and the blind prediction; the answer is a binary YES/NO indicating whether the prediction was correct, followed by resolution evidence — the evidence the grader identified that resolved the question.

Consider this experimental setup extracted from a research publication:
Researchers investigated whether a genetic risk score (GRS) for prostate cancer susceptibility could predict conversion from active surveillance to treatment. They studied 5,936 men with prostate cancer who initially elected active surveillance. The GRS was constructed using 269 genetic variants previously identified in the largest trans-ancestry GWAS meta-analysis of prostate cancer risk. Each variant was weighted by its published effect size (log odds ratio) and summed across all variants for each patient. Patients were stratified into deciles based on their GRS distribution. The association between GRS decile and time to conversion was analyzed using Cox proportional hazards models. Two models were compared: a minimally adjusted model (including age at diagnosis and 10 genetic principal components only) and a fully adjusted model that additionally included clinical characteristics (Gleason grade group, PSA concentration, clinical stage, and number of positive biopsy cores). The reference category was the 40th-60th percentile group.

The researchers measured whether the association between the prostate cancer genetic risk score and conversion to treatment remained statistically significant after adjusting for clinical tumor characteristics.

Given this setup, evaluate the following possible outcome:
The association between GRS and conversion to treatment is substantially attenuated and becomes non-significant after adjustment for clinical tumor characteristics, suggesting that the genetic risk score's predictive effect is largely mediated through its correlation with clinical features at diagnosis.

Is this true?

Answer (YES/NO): NO